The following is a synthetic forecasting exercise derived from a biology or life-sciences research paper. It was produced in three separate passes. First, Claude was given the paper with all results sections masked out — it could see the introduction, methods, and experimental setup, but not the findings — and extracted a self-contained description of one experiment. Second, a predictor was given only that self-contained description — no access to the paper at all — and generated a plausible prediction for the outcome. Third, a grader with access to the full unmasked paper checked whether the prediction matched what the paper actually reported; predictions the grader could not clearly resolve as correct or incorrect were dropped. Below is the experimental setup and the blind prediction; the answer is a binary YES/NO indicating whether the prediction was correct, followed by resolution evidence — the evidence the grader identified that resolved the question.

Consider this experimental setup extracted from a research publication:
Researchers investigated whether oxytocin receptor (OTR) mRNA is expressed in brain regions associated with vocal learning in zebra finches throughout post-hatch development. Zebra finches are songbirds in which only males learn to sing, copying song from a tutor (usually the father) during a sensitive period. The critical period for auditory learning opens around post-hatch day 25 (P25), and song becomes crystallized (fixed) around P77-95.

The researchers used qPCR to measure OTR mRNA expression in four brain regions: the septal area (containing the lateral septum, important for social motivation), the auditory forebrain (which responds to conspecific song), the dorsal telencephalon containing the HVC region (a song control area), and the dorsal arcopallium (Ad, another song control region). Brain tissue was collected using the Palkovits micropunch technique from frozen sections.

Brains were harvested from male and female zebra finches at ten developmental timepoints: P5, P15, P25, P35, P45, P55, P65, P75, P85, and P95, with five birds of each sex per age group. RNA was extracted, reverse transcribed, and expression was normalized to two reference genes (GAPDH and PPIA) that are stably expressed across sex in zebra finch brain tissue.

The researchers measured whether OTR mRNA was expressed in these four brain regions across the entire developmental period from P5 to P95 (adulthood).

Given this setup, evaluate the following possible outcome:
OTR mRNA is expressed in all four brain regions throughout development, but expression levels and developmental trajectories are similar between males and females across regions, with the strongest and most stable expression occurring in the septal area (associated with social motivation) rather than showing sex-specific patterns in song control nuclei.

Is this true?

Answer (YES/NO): NO